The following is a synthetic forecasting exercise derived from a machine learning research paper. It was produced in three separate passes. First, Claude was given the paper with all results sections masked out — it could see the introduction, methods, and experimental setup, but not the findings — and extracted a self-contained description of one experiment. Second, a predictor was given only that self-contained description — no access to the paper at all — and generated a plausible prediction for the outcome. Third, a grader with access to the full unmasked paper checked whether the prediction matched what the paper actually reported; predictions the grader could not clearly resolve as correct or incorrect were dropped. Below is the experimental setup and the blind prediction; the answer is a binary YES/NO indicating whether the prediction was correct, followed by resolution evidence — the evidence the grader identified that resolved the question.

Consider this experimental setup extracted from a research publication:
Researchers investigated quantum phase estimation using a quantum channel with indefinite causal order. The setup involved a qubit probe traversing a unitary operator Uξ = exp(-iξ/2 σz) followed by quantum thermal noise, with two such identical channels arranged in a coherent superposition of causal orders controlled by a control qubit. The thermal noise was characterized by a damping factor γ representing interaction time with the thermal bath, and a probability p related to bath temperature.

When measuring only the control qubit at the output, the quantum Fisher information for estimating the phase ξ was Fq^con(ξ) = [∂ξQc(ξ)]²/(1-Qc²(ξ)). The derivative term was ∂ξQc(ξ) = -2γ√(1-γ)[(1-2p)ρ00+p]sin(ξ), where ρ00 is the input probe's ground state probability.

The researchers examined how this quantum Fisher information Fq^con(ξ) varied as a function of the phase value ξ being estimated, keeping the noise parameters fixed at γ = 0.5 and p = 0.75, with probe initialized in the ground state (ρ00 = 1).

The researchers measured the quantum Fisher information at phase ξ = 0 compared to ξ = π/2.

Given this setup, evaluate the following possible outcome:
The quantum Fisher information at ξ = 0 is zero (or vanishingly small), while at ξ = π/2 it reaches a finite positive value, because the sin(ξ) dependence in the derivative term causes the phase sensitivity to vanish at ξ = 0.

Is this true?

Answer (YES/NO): YES